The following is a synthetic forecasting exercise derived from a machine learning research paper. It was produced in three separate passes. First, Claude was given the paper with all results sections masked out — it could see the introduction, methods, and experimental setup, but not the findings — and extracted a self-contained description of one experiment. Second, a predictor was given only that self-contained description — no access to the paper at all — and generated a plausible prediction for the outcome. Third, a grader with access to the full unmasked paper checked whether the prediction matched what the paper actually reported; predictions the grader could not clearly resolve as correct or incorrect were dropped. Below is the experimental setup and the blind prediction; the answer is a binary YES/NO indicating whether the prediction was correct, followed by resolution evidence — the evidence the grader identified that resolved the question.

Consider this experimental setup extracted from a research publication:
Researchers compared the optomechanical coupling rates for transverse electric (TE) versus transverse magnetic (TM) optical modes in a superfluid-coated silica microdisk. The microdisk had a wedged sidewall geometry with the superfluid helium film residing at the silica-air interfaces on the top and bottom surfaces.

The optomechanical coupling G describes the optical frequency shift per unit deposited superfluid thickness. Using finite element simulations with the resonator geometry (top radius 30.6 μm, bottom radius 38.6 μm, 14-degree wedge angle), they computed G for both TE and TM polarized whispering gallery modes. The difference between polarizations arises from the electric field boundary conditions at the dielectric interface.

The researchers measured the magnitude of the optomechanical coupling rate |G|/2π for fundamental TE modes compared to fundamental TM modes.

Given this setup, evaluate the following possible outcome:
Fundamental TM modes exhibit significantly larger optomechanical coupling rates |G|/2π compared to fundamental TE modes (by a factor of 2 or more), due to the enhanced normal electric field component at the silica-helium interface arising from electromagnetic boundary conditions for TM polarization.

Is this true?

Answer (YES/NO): NO